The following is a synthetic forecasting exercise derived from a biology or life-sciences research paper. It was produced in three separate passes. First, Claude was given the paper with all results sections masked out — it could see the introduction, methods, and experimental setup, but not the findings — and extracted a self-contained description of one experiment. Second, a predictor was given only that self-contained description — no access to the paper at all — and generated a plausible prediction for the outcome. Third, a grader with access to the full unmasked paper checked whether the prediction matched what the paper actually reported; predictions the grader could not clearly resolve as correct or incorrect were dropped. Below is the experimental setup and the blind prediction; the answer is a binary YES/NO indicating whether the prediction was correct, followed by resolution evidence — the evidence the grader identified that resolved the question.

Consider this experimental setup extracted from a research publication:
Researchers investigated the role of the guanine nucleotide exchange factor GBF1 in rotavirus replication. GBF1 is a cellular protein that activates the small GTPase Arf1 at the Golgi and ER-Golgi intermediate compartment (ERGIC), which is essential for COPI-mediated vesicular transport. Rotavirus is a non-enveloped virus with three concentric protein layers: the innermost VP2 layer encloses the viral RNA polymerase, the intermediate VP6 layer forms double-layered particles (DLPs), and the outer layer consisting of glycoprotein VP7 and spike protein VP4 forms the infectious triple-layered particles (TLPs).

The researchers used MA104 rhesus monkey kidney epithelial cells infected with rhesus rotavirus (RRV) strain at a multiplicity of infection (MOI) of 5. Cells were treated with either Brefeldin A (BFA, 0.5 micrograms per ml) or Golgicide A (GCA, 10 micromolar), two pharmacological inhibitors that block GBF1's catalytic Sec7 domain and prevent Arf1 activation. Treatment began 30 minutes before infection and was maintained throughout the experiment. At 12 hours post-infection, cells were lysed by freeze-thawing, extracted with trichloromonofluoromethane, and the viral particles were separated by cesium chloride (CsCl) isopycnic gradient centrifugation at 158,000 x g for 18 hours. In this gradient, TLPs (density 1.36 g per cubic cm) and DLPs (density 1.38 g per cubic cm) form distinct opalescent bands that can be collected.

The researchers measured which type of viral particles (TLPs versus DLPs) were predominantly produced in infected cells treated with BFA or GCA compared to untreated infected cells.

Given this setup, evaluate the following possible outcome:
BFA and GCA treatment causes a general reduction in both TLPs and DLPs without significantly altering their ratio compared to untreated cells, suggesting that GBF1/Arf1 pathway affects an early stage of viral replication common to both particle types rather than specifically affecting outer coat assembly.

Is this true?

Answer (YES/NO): NO